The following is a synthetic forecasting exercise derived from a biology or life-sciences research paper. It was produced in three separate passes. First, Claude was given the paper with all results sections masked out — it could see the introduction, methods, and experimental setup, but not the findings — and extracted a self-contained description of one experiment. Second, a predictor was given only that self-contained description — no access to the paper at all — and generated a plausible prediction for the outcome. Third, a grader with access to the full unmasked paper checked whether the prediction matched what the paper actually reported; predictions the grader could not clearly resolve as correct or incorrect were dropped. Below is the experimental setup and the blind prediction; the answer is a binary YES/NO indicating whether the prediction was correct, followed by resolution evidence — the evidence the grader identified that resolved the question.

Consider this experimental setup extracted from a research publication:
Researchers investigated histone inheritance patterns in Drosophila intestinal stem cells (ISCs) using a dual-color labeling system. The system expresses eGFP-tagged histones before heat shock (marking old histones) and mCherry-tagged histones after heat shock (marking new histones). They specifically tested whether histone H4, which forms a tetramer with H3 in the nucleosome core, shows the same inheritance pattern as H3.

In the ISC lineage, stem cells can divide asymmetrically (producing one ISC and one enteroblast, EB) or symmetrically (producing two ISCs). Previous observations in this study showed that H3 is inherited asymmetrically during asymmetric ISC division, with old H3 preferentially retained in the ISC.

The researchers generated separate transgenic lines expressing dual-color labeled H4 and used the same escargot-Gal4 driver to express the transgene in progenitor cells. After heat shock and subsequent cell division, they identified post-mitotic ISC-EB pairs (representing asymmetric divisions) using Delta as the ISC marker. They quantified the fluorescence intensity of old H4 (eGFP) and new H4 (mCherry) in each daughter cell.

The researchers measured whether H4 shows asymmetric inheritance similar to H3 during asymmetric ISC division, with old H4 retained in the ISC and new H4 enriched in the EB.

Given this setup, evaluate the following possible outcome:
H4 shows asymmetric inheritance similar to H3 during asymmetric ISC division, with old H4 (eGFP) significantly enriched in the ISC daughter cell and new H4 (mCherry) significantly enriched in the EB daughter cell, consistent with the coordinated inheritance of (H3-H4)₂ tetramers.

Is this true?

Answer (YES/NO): YES